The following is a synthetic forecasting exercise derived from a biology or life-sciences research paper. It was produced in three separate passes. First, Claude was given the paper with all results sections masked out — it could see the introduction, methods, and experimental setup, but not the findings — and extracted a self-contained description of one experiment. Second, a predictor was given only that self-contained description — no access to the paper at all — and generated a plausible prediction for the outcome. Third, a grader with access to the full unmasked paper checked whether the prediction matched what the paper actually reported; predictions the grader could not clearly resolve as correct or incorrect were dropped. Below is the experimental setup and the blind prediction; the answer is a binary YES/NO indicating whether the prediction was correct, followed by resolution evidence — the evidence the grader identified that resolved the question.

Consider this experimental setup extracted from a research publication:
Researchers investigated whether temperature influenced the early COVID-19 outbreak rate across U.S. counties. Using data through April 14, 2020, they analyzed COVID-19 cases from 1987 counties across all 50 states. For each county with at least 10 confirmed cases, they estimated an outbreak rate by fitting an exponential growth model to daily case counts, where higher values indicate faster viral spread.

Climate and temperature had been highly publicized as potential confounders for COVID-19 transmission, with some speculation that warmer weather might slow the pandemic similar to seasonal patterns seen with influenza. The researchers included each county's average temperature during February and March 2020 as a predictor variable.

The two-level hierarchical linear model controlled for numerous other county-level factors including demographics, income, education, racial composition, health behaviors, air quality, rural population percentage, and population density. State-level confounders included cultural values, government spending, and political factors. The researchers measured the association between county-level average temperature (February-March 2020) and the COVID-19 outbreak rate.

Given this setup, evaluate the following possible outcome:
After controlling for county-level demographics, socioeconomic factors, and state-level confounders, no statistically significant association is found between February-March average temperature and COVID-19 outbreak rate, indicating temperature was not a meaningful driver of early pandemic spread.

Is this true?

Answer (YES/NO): YES